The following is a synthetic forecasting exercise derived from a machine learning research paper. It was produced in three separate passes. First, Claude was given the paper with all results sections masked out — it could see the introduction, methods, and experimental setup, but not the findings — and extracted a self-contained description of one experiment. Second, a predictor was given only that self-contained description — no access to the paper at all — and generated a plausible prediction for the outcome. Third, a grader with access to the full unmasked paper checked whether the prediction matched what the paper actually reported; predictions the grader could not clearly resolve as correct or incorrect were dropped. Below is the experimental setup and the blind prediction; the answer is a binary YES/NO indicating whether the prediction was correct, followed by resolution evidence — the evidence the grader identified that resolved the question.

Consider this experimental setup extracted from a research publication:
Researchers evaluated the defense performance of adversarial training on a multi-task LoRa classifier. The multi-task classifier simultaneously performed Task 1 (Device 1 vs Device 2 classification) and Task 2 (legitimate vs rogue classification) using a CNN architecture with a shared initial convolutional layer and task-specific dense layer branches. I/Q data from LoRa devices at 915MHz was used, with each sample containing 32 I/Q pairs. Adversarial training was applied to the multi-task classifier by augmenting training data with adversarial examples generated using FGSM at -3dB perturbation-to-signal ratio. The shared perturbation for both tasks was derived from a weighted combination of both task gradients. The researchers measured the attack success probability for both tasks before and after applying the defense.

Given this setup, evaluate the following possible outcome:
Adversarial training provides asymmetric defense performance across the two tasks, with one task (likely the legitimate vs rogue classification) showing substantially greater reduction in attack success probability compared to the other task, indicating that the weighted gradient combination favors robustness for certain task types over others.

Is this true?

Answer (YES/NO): NO